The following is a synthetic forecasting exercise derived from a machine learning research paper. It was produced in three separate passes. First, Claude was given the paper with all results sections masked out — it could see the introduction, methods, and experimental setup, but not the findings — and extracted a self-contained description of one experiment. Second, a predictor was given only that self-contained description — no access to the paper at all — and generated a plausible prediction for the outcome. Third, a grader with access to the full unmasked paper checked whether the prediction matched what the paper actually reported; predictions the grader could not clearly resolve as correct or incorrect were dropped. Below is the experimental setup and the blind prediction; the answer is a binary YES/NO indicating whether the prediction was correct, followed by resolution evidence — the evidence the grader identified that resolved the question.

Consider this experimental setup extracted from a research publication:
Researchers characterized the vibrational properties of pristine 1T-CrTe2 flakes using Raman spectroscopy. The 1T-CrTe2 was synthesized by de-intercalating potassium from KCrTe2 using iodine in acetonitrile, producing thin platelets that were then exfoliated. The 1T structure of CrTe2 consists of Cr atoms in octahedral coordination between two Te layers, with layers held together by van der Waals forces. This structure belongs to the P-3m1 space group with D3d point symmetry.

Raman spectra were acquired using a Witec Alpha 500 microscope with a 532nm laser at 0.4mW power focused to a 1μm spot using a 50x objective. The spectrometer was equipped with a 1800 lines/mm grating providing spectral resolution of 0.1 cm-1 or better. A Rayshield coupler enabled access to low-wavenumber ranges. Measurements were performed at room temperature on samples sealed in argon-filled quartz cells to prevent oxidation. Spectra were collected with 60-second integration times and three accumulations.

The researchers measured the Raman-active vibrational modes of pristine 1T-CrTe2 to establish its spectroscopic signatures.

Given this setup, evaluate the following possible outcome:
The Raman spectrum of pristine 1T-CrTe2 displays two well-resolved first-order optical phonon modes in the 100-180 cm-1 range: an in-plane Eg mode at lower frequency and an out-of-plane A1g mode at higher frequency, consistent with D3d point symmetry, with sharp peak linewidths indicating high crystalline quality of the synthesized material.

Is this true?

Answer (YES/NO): NO